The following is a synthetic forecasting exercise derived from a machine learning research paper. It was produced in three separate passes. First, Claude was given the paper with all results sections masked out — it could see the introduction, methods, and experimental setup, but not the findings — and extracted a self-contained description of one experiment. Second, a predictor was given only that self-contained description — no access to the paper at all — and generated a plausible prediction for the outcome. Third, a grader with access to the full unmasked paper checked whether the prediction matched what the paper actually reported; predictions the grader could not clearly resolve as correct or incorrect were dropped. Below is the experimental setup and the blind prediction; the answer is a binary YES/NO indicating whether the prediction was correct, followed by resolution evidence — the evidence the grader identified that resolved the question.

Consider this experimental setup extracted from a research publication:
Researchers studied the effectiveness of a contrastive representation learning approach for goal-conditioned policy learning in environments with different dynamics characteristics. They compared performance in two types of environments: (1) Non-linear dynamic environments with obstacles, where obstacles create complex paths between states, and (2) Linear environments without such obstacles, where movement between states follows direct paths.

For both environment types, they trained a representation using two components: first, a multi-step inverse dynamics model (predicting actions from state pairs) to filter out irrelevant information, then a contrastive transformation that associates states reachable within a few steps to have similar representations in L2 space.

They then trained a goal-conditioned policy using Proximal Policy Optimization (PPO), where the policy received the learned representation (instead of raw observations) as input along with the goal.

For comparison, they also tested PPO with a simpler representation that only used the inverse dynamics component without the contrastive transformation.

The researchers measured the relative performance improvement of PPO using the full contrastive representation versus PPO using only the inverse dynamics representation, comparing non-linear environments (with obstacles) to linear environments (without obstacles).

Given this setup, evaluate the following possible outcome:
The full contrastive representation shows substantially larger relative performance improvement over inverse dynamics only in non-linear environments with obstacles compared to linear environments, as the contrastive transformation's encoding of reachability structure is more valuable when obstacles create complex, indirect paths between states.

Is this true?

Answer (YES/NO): YES